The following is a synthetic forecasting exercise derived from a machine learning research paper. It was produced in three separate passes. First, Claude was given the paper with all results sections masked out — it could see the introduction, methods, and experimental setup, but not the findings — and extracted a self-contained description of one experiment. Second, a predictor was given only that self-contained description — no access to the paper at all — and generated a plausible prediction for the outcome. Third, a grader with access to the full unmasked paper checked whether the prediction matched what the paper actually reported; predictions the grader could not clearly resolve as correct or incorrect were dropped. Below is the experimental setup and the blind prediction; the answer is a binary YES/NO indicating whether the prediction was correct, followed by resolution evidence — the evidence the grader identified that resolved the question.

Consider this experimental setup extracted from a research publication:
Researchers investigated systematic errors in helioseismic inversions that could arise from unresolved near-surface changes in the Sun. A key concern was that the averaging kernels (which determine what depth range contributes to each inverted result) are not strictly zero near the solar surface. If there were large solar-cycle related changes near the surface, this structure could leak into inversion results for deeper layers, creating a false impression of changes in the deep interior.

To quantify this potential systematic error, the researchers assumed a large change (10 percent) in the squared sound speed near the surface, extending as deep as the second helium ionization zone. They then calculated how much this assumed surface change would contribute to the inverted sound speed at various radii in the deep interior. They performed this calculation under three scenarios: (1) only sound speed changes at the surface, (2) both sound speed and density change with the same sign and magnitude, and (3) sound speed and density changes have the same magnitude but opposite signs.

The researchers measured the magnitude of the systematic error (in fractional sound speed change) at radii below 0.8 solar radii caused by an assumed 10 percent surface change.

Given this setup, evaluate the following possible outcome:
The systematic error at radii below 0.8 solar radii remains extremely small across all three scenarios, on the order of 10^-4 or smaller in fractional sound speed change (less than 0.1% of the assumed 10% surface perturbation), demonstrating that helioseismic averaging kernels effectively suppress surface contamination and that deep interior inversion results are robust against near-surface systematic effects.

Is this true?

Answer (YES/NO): YES